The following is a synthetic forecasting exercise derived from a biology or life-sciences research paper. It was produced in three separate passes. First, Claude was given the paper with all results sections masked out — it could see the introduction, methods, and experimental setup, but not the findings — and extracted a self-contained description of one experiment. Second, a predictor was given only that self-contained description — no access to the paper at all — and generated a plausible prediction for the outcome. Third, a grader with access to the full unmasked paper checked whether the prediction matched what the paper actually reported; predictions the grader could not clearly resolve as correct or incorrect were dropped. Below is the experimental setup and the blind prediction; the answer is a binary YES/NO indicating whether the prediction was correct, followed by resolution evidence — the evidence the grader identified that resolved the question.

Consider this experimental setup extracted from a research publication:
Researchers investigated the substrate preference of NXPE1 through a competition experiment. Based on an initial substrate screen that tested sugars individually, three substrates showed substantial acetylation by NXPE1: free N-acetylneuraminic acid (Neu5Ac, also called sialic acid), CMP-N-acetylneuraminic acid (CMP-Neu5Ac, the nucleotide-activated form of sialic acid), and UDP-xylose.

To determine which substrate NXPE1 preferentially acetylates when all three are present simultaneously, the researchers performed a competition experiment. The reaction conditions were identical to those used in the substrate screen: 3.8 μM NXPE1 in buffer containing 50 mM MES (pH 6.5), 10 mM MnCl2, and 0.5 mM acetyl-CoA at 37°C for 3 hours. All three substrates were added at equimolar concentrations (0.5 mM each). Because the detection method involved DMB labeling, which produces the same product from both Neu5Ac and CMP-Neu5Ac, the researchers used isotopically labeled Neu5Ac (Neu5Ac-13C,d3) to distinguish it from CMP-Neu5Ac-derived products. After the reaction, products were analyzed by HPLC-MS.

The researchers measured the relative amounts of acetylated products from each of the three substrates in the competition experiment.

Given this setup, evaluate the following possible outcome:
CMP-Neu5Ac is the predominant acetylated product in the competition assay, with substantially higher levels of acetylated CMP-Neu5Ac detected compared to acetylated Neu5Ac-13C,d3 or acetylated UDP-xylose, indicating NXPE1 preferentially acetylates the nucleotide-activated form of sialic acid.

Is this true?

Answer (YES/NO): NO